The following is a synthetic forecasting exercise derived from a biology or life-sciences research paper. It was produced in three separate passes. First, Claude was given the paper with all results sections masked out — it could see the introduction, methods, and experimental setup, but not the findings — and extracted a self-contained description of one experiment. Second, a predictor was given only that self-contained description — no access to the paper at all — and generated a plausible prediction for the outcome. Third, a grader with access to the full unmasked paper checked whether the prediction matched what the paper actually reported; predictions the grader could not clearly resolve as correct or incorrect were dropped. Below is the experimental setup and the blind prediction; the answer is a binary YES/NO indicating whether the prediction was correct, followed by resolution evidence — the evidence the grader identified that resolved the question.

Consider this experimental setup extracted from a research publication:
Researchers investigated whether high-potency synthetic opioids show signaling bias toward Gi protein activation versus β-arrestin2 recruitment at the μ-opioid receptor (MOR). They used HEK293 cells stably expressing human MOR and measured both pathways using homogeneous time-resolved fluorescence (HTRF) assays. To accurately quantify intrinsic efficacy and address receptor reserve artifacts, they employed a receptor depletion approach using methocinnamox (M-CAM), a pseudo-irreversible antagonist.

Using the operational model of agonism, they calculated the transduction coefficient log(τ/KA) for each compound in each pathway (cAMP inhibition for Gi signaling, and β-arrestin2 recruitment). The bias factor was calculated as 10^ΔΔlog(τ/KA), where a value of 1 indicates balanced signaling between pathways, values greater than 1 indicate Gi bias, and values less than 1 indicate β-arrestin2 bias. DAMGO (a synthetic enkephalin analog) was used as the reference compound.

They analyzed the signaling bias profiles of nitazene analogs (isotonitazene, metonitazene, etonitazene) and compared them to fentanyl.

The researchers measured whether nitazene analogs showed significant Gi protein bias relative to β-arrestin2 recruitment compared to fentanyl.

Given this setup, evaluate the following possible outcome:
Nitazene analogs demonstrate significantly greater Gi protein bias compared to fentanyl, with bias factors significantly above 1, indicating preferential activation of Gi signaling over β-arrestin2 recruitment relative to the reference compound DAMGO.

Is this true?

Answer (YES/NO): NO